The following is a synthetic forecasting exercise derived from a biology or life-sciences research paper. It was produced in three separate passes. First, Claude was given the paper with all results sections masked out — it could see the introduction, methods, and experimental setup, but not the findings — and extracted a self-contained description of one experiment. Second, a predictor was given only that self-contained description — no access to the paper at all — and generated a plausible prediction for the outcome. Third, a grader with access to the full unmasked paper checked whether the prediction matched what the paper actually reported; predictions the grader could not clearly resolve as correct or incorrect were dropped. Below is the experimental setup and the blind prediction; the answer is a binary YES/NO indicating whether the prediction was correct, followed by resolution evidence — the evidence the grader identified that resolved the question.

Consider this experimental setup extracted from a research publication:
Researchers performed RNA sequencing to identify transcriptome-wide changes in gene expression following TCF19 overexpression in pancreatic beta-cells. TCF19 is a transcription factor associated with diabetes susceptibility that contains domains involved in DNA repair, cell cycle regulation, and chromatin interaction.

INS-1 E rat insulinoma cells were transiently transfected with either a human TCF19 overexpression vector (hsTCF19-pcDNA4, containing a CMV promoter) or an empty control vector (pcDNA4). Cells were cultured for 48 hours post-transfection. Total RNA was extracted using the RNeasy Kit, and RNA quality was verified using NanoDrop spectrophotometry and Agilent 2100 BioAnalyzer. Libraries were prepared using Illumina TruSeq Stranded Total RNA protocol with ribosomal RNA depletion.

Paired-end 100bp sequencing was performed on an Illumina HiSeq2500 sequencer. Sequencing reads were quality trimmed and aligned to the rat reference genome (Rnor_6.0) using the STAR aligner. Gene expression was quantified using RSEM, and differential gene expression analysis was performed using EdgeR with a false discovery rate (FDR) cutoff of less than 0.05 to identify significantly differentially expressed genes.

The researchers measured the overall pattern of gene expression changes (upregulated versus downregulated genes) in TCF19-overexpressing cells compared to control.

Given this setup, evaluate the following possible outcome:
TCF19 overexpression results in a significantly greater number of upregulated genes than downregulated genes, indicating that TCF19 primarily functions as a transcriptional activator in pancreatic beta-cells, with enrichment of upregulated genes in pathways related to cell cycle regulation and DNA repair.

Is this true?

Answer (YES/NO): NO